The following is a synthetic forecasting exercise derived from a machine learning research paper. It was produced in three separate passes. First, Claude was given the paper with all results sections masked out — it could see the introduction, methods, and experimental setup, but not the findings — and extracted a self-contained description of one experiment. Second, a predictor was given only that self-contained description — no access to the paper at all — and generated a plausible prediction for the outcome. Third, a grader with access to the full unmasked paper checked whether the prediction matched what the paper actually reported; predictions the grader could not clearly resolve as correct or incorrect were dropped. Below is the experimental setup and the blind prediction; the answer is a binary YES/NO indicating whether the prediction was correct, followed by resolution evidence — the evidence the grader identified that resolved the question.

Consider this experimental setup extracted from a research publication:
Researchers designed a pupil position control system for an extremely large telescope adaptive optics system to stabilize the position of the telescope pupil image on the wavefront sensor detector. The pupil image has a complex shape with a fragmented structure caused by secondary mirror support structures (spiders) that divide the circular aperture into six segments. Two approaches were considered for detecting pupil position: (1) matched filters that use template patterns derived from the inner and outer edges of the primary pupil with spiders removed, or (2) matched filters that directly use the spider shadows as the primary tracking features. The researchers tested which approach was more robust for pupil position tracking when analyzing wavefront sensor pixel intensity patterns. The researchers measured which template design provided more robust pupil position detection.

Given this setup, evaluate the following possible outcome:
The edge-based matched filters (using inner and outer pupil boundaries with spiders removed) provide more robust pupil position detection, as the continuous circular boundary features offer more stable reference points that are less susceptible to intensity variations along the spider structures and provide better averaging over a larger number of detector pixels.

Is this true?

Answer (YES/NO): YES